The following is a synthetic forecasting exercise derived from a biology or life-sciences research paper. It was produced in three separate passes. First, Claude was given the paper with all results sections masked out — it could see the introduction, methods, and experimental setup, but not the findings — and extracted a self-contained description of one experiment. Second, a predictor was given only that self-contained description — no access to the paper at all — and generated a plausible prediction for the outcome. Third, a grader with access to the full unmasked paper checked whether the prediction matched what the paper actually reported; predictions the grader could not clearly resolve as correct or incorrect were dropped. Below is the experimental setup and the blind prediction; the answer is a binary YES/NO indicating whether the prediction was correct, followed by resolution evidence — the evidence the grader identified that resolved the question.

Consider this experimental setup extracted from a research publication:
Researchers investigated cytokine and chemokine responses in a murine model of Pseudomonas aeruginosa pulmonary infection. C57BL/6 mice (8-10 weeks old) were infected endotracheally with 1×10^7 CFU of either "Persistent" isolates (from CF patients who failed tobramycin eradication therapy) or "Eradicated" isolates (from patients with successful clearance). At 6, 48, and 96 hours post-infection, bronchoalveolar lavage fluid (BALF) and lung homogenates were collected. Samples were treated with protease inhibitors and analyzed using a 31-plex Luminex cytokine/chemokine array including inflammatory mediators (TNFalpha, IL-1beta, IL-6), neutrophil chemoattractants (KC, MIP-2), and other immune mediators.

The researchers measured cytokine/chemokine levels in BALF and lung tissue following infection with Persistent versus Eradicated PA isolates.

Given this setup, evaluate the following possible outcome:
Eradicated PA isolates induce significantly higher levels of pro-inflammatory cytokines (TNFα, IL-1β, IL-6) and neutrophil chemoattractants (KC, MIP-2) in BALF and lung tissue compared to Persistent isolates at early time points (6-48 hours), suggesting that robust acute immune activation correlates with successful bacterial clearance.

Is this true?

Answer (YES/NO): NO